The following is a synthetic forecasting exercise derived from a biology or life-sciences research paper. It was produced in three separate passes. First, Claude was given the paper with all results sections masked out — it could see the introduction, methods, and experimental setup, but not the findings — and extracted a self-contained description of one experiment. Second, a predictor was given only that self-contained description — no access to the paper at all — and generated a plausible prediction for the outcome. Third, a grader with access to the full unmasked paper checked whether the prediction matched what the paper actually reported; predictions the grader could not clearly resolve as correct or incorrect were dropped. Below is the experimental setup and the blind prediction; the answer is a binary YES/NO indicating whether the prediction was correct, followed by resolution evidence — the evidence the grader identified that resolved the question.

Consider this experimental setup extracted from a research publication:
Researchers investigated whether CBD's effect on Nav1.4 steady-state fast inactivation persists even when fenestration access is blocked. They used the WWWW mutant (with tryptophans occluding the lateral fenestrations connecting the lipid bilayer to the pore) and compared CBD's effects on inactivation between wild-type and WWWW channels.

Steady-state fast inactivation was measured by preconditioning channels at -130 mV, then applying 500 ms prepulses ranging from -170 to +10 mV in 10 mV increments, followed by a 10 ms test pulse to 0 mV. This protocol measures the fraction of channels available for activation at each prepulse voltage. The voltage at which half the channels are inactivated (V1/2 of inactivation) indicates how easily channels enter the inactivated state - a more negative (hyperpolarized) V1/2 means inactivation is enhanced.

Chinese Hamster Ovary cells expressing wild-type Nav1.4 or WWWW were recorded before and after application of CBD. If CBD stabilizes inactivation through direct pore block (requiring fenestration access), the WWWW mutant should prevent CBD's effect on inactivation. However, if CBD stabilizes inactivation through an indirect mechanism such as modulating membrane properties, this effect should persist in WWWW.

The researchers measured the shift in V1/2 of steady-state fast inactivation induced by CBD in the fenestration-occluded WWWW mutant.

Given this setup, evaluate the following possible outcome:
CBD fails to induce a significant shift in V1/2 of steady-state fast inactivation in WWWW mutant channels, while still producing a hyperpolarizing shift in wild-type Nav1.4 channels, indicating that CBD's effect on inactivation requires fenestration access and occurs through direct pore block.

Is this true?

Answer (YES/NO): NO